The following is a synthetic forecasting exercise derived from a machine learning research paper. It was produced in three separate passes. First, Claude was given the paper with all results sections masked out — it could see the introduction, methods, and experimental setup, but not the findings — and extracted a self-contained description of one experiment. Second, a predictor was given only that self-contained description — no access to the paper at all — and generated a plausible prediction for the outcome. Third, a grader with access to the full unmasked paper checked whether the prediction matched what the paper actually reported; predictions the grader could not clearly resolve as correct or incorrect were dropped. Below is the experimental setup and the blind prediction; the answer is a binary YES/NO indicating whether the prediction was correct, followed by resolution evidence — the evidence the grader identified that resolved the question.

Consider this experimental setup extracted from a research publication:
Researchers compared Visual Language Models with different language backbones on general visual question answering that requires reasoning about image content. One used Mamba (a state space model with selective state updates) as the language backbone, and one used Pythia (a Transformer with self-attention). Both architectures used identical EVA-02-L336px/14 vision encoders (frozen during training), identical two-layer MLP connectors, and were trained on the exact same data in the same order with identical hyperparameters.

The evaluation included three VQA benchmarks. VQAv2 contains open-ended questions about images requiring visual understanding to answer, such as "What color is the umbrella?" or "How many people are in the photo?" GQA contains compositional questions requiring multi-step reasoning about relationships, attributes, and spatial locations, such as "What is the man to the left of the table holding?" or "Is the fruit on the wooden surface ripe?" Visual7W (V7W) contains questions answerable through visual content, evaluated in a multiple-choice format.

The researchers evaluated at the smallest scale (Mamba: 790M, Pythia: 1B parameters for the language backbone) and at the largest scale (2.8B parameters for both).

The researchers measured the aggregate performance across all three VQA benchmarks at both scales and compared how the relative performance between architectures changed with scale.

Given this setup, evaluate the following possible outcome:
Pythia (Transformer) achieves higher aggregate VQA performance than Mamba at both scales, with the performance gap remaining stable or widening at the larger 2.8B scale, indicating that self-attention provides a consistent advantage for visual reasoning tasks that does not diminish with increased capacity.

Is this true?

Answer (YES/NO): NO